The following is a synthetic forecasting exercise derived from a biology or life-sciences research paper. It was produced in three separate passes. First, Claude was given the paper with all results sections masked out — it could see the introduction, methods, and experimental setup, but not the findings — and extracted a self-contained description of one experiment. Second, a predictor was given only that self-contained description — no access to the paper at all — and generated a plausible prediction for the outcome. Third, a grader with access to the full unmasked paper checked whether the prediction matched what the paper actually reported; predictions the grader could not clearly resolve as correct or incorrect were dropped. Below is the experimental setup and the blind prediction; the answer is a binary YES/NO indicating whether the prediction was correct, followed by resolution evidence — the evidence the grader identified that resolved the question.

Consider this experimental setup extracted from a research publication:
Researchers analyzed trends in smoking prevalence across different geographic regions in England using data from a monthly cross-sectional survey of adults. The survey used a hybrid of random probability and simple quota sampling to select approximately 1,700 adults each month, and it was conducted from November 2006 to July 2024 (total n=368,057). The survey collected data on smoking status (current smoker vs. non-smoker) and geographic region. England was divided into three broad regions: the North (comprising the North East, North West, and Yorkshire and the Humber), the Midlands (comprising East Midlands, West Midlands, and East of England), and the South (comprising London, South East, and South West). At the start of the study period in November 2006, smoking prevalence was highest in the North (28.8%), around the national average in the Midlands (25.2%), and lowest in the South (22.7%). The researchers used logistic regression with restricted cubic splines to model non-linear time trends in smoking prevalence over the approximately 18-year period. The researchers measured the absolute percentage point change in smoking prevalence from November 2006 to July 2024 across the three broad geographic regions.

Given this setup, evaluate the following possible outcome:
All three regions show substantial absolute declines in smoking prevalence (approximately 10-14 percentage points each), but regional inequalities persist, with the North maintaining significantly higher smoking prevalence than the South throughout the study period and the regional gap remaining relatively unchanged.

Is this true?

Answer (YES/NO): NO